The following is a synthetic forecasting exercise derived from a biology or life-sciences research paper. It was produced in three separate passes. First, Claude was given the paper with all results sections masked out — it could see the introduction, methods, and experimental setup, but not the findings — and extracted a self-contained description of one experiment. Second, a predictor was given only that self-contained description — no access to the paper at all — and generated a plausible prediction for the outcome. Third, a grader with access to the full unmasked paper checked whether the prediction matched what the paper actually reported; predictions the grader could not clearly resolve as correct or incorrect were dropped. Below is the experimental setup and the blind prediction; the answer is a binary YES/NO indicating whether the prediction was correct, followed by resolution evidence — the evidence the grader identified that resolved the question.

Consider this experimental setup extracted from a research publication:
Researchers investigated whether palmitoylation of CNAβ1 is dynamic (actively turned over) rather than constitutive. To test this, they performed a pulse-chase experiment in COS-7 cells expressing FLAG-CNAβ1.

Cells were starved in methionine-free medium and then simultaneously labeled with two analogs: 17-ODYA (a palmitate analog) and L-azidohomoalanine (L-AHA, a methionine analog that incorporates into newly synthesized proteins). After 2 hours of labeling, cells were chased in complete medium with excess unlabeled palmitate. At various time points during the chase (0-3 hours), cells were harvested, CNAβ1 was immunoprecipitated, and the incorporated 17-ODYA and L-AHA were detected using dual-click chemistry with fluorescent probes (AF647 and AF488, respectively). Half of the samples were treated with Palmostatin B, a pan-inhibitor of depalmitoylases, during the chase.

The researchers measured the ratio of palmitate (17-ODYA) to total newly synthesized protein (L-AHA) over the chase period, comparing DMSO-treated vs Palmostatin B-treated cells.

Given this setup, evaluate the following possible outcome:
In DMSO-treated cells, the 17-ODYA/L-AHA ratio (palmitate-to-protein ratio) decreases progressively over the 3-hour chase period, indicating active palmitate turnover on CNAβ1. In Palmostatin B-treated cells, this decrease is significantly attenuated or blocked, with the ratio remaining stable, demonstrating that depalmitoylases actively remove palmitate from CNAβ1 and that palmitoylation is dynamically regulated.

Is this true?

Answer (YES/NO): YES